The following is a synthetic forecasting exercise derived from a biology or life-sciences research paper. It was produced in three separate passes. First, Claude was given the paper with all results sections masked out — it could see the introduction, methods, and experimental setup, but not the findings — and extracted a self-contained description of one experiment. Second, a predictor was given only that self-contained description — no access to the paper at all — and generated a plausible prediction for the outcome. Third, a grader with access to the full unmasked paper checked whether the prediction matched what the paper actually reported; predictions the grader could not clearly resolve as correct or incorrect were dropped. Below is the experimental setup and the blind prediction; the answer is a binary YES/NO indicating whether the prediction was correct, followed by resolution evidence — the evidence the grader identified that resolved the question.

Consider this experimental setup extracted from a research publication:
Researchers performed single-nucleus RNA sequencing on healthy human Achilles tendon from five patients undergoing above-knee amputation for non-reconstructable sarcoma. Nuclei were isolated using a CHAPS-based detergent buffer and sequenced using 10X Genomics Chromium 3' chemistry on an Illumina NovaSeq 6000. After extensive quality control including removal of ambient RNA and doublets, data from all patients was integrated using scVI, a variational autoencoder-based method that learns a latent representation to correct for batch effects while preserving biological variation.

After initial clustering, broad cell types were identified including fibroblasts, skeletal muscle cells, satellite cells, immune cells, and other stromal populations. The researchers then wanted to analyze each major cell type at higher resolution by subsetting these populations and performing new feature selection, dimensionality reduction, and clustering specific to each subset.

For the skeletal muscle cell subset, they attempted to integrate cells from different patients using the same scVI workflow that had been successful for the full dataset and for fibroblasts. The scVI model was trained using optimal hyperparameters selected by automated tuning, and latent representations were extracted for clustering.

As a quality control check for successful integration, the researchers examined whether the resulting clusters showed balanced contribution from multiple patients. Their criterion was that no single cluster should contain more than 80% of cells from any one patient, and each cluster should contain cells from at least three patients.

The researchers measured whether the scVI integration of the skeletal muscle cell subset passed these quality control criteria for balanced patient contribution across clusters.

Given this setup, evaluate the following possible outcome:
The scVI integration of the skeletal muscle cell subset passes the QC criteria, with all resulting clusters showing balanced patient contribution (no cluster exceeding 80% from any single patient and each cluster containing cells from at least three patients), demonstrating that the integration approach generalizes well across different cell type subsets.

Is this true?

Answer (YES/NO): NO